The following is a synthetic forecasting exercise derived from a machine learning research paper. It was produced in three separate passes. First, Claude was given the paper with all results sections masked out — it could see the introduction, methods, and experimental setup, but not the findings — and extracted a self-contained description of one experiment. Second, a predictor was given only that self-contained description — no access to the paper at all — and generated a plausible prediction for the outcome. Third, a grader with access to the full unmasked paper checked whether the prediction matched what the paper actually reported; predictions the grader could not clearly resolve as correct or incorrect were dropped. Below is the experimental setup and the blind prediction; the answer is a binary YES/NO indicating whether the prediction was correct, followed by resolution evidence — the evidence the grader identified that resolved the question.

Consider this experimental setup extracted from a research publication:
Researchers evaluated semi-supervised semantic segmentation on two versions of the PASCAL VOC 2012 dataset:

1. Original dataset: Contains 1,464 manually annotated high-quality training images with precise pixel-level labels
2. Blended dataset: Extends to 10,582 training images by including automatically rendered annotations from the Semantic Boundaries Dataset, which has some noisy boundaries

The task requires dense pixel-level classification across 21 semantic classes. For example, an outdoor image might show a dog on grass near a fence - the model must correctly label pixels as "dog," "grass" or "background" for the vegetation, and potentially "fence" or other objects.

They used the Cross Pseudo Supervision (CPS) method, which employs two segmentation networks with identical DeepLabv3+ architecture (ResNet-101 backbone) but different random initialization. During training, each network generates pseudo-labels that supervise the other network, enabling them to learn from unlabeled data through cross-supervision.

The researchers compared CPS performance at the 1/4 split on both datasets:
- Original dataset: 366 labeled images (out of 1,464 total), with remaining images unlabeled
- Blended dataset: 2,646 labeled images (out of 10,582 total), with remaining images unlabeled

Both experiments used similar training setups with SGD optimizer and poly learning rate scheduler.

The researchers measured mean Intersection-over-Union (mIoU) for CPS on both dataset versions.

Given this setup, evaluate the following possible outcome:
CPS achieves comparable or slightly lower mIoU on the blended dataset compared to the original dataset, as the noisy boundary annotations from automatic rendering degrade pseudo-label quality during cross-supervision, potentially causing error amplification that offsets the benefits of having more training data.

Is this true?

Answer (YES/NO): NO